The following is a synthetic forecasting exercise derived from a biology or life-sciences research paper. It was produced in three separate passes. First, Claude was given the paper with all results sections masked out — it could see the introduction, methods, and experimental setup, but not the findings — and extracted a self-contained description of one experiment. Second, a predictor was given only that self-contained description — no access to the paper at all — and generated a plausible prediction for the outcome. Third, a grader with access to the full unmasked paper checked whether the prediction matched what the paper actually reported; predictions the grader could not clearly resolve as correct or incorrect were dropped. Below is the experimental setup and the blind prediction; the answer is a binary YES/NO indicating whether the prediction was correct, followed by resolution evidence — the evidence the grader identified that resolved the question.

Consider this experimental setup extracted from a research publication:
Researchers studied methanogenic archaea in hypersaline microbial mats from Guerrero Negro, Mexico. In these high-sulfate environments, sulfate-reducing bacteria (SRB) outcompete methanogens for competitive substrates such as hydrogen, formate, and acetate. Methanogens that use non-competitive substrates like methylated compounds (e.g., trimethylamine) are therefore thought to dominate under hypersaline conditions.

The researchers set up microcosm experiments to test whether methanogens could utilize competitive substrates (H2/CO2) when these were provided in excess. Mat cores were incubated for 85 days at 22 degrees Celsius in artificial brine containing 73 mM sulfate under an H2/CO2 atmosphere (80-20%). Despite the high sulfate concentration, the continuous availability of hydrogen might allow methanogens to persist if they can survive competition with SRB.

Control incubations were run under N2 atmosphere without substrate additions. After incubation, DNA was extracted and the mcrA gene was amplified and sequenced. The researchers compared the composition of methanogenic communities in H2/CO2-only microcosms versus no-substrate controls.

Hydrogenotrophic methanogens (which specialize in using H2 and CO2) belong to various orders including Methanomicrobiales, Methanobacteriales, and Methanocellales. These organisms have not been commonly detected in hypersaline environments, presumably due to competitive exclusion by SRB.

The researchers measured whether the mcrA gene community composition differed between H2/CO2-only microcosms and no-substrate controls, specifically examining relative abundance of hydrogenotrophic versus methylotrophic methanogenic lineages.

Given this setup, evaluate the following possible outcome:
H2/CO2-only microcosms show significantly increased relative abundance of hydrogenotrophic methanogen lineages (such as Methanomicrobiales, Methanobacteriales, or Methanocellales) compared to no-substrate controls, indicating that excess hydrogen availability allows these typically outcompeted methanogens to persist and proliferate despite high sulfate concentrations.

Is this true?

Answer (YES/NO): NO